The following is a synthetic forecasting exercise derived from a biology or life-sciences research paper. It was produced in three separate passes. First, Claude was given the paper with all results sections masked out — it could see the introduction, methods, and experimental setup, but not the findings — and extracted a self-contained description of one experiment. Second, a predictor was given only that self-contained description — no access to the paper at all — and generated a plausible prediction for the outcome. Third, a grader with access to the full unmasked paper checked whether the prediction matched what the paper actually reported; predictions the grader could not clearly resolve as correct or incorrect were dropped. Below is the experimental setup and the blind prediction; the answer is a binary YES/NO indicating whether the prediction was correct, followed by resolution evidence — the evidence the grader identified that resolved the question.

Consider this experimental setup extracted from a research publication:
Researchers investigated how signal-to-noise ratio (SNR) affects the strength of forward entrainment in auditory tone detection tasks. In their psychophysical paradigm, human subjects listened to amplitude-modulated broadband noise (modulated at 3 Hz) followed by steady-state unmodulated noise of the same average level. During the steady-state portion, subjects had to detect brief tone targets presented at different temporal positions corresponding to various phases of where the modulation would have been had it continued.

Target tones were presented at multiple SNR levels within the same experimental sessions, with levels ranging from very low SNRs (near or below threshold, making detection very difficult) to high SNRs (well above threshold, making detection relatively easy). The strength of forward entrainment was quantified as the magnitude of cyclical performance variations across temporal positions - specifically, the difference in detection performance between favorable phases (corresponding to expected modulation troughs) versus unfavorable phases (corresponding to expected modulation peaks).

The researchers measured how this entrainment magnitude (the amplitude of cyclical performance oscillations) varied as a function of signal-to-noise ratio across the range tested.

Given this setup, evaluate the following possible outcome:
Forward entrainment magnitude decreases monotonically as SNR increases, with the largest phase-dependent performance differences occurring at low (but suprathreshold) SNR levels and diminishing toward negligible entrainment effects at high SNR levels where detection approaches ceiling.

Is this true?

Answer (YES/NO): NO